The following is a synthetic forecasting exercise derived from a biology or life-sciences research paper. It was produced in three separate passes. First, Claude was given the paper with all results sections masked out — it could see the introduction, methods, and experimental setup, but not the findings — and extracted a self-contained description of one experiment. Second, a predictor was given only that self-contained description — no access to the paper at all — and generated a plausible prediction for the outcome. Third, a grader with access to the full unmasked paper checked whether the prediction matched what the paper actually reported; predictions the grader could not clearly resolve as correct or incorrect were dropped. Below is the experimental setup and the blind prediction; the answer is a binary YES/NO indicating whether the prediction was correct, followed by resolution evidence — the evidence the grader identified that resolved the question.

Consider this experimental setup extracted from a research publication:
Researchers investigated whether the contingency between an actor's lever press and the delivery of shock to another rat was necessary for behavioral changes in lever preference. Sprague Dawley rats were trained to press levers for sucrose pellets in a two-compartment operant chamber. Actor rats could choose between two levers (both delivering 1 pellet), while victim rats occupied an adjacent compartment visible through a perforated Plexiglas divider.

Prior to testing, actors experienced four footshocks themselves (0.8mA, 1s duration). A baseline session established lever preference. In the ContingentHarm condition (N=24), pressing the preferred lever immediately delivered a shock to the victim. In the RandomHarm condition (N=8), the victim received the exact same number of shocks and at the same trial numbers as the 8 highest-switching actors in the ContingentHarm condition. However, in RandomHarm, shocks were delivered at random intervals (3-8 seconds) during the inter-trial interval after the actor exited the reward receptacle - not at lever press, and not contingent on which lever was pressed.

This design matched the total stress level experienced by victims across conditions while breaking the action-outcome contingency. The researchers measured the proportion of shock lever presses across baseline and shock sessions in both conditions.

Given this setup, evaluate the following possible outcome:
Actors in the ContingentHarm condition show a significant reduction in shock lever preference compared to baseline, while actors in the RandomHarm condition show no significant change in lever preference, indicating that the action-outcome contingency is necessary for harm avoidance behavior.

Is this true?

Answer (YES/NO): YES